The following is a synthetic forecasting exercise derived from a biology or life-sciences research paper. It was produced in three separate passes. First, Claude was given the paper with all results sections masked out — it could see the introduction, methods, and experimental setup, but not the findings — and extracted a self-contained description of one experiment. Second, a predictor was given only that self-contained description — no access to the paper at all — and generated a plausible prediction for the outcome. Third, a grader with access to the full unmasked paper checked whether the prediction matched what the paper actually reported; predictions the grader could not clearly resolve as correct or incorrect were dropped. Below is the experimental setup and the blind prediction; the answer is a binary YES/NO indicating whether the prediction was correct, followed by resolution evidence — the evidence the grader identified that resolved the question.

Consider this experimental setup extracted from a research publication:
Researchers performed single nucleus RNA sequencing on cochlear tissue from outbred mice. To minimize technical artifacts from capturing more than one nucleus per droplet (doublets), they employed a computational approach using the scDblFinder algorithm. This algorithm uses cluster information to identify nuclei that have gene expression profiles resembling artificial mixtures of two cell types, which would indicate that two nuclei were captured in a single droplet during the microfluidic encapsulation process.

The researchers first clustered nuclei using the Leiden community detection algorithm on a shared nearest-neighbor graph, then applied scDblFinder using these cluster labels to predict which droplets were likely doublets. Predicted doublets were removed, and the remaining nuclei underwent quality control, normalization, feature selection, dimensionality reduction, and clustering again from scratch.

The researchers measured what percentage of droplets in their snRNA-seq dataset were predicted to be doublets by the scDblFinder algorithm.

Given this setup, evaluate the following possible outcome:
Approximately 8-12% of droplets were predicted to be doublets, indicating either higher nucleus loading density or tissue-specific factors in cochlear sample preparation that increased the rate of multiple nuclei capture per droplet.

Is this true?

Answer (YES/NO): NO